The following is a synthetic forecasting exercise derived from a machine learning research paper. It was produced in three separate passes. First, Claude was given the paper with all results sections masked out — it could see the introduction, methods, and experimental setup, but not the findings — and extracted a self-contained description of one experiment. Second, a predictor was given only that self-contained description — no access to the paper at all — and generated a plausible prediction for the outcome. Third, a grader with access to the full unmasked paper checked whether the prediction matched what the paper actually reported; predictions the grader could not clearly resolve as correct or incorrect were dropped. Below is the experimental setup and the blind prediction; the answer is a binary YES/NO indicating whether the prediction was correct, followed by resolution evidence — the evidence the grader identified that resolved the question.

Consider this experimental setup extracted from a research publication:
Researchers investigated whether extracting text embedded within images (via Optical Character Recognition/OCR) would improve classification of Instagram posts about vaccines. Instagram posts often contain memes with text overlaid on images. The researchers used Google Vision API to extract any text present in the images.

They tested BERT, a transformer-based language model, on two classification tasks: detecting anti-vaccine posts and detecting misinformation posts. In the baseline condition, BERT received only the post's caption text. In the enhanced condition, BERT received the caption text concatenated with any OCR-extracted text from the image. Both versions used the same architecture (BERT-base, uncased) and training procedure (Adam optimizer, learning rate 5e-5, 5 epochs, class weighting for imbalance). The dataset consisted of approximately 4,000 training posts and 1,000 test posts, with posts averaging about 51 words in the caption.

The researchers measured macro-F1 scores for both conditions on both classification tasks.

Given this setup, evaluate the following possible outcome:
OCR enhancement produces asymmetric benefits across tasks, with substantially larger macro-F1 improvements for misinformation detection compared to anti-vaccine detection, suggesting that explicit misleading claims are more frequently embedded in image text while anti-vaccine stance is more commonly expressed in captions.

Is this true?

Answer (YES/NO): YES